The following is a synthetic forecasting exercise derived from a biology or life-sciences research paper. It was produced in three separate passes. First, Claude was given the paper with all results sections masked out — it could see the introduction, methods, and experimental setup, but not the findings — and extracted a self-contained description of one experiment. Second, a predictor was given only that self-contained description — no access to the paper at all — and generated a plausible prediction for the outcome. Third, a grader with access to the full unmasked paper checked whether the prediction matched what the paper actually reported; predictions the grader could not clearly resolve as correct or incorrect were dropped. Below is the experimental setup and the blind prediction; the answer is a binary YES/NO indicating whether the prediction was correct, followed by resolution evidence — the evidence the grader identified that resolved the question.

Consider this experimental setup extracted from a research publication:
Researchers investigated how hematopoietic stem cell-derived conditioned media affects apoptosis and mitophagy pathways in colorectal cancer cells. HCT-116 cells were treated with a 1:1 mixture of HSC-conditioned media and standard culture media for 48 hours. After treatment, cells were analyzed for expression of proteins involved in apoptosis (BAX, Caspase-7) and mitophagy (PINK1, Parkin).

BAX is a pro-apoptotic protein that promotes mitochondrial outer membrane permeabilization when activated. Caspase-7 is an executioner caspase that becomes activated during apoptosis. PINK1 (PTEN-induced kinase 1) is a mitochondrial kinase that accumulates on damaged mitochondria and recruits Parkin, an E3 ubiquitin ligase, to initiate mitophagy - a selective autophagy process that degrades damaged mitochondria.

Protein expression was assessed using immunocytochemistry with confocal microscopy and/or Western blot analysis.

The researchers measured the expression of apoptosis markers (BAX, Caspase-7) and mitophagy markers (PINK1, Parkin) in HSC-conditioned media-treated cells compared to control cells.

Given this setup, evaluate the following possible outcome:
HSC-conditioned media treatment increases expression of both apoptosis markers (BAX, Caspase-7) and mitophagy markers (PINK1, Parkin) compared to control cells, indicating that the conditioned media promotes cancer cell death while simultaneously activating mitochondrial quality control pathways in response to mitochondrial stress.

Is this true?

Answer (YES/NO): YES